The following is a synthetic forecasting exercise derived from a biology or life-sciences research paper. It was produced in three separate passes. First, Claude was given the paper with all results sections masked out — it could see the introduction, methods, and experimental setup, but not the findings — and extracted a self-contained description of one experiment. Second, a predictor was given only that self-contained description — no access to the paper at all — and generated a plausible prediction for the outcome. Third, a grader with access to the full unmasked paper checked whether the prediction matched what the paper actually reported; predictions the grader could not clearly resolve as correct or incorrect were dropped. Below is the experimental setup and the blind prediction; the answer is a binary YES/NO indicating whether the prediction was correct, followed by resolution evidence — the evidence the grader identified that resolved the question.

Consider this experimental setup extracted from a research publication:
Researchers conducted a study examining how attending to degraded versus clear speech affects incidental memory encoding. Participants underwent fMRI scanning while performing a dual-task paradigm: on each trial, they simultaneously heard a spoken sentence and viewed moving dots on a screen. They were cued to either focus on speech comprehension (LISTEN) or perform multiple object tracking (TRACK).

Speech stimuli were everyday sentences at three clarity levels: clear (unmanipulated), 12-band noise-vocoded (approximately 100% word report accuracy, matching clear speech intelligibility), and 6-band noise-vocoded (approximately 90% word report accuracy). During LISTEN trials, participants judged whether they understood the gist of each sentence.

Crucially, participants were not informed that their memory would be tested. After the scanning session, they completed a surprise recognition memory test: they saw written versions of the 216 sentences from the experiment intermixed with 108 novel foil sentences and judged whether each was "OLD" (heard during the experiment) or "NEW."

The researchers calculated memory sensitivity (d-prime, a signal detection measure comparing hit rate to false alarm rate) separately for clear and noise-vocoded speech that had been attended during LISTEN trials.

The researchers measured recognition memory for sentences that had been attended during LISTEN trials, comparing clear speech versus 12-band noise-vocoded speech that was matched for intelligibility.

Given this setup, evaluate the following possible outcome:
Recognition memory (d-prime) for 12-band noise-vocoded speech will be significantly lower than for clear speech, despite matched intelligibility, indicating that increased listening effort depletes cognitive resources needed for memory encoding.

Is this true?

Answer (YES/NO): NO